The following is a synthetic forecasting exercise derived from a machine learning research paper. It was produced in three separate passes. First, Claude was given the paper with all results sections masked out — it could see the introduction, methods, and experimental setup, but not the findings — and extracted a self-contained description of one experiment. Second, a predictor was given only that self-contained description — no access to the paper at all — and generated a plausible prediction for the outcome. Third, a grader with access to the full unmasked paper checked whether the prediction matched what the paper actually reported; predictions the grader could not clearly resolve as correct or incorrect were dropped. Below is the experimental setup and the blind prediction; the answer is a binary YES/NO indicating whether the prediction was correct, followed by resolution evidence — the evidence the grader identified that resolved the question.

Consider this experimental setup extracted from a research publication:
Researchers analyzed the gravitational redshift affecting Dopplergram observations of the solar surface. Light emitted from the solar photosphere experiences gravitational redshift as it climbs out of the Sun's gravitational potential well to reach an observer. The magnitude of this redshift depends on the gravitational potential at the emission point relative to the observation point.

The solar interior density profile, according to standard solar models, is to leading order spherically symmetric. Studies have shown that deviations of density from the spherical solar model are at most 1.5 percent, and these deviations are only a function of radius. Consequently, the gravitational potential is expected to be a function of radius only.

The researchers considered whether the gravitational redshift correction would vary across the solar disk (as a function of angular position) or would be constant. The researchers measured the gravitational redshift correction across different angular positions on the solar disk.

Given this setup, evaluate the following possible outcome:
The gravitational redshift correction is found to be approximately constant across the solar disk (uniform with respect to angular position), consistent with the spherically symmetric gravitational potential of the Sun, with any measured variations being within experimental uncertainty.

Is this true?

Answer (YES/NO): YES